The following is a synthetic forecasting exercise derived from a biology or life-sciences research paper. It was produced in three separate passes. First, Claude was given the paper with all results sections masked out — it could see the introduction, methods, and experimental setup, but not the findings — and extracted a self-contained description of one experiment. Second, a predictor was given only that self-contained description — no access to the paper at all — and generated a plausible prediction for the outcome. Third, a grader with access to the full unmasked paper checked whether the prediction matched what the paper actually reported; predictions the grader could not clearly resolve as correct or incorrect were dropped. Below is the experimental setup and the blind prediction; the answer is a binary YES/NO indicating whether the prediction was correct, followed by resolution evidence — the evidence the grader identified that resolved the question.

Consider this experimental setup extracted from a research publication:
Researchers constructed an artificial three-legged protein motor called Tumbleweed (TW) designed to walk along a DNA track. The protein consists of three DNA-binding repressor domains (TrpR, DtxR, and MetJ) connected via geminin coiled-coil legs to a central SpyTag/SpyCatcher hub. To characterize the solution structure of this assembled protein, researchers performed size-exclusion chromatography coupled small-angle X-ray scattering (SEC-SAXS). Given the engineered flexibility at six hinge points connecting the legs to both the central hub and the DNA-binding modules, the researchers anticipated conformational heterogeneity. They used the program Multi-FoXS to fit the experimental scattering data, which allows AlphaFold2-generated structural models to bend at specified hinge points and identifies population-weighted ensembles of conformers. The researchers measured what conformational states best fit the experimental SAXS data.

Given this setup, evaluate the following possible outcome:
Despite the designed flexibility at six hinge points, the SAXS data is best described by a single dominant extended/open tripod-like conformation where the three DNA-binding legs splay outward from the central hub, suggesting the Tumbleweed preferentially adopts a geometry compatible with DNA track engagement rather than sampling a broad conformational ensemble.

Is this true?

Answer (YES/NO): NO